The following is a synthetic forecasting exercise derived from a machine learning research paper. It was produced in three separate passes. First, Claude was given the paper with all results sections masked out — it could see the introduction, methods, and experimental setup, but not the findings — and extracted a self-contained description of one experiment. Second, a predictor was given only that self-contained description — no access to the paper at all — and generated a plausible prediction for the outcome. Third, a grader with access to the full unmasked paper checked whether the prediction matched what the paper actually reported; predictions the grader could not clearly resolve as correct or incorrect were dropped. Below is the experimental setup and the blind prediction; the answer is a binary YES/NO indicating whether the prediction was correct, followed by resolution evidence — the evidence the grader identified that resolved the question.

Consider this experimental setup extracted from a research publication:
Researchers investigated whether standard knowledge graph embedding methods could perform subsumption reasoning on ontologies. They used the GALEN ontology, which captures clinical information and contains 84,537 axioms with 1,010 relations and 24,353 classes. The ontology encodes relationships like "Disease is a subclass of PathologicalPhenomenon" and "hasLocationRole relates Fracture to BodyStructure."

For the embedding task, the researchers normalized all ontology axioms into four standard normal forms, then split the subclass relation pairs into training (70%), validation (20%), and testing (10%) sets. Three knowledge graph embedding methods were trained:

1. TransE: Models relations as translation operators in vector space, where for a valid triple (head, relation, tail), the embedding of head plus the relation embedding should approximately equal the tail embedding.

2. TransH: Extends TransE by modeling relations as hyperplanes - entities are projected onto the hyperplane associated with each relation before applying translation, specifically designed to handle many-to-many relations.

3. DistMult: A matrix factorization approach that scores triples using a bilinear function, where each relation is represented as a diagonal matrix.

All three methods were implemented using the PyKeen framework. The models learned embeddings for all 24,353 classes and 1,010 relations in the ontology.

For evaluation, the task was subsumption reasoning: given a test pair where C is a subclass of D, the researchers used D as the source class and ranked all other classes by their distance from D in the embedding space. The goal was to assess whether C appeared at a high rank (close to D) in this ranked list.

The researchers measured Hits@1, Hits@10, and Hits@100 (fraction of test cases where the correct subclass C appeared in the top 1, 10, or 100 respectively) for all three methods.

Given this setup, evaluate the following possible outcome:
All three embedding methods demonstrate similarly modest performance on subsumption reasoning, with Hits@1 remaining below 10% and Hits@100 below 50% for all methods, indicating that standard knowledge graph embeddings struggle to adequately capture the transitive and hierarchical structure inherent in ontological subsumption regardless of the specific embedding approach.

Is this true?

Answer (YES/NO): YES